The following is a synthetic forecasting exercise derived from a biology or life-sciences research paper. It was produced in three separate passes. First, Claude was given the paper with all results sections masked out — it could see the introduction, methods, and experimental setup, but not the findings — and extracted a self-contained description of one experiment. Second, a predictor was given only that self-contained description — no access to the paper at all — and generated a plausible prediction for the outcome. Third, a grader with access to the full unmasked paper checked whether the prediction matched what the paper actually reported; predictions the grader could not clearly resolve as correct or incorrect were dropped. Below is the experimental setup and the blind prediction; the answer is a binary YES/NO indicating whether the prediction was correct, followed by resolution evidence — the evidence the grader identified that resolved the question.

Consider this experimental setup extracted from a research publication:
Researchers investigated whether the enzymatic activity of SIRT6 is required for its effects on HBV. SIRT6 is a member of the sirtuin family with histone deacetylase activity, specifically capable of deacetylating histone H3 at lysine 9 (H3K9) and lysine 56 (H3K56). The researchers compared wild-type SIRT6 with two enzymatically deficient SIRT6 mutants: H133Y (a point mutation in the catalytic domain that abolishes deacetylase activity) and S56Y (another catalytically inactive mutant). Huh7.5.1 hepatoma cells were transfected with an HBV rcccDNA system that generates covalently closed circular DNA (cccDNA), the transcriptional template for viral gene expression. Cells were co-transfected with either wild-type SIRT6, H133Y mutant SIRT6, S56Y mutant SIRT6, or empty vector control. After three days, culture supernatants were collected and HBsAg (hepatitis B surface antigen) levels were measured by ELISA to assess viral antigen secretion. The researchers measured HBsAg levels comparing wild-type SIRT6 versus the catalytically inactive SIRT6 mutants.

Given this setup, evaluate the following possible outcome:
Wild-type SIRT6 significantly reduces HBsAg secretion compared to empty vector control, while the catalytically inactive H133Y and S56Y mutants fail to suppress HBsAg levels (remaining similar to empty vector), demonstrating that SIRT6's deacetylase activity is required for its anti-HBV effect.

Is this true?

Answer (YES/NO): YES